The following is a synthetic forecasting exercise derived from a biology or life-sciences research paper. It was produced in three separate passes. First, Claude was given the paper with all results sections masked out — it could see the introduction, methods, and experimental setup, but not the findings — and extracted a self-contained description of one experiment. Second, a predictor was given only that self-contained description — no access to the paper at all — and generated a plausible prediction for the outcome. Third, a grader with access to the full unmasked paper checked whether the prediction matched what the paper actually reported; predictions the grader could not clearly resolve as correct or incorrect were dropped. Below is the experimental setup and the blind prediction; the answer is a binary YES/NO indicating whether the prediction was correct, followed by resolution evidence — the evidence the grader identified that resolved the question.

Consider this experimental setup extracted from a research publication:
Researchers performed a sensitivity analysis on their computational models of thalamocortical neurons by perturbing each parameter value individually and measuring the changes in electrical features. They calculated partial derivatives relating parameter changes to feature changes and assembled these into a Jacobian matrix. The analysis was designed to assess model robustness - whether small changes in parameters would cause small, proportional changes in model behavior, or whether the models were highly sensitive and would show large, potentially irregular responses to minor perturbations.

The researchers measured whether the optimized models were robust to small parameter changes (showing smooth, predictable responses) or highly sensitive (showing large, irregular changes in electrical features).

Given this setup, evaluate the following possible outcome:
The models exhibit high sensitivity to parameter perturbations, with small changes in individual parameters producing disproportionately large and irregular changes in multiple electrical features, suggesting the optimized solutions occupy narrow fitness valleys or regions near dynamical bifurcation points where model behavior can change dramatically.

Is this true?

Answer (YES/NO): NO